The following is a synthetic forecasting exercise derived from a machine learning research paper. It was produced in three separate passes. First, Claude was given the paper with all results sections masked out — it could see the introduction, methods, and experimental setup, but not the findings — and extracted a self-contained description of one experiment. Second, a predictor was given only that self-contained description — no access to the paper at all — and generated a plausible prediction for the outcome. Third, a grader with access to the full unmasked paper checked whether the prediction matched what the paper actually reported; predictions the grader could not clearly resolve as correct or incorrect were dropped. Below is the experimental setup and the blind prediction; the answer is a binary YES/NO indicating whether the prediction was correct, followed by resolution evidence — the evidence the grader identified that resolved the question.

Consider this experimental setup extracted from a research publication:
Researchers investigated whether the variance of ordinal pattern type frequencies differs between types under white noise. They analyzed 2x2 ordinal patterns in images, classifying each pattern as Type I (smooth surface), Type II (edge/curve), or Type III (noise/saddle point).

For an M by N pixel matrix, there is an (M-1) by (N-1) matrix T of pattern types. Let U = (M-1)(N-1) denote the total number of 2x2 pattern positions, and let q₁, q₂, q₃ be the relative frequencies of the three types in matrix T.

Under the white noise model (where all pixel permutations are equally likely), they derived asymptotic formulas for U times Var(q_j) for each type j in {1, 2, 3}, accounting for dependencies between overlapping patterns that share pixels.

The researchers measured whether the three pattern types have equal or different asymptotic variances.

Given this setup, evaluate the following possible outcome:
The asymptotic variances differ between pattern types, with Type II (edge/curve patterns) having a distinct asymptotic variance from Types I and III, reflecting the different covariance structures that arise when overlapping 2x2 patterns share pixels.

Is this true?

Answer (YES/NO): NO